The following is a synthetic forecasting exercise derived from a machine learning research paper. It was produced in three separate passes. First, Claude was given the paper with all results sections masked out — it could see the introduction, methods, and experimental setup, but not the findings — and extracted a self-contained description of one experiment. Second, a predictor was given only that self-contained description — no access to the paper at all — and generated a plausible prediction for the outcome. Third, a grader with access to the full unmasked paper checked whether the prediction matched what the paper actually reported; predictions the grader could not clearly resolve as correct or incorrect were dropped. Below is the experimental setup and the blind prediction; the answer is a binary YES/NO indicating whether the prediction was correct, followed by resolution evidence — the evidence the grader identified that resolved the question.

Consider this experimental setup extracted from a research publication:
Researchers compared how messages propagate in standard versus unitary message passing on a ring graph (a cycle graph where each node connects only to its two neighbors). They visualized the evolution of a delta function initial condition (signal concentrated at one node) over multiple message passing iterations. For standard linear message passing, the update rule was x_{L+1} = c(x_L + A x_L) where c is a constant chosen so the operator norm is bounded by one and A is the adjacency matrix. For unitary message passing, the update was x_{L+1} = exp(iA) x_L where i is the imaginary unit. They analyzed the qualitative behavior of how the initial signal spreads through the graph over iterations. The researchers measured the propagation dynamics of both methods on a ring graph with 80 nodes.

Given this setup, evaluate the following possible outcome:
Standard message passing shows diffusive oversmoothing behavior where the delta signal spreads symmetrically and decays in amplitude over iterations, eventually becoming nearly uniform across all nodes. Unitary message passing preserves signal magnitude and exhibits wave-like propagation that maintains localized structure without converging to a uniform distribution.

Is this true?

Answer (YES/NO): YES